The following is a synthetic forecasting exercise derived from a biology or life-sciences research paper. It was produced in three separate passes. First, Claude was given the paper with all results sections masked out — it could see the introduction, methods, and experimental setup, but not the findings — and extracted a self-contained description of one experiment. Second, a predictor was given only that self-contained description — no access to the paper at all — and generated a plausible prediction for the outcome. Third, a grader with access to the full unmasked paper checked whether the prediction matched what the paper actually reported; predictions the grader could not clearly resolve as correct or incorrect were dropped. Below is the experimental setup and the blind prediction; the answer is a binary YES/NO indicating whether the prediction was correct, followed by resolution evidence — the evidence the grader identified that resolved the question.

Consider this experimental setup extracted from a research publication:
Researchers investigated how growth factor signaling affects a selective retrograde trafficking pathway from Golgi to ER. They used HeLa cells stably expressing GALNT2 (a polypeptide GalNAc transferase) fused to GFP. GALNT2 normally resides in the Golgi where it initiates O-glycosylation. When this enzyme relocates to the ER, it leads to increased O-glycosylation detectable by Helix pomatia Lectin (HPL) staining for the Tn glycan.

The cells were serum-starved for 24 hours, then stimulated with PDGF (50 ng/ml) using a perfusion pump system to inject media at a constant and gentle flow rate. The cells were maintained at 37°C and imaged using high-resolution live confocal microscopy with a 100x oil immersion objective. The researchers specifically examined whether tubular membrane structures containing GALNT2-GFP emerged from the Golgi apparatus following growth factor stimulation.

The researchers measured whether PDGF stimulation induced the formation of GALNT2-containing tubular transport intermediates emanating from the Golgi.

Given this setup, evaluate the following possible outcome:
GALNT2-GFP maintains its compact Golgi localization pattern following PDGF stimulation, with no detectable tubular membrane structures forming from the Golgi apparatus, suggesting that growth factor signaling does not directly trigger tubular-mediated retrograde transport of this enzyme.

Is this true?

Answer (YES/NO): NO